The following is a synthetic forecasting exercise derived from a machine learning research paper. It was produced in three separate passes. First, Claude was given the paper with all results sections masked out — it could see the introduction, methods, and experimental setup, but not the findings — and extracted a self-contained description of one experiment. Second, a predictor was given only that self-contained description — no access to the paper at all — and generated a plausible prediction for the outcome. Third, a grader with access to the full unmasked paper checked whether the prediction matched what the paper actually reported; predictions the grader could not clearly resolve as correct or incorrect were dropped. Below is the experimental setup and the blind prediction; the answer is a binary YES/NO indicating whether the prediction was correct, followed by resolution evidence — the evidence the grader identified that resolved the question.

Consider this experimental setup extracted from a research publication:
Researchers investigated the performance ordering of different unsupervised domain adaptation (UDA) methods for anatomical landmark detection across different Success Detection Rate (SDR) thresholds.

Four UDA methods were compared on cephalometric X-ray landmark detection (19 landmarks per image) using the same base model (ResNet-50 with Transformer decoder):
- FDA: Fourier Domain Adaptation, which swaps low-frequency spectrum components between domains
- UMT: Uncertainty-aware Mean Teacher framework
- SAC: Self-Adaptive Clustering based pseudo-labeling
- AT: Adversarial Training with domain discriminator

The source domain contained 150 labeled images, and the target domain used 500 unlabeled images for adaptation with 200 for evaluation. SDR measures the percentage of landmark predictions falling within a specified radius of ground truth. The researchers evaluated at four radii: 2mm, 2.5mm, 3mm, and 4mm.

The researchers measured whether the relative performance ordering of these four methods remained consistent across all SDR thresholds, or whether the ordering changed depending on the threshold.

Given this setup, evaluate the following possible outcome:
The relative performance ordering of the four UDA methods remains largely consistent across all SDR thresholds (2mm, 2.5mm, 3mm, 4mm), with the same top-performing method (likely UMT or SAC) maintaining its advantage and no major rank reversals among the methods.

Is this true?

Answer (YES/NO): NO